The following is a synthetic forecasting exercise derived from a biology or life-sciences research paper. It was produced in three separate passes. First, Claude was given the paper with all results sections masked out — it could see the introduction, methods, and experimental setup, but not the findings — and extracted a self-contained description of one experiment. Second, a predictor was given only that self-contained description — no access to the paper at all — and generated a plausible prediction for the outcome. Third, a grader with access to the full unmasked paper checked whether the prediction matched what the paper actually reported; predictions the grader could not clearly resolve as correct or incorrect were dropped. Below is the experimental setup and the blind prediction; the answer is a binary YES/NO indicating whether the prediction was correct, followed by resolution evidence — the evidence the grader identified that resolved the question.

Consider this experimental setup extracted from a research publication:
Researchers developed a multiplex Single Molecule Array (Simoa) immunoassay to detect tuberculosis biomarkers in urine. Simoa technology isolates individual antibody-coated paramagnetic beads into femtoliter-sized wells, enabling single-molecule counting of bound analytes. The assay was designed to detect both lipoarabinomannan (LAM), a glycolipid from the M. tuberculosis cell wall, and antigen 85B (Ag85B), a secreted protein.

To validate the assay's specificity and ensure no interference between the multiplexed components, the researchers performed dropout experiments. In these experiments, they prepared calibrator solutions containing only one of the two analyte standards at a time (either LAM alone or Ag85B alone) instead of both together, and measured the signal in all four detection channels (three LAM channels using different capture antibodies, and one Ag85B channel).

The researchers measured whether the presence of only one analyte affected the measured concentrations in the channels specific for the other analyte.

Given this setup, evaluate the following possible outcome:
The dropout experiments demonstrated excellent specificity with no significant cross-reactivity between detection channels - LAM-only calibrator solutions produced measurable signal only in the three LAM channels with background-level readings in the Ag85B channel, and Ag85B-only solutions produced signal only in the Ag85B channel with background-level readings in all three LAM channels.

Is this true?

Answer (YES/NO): YES